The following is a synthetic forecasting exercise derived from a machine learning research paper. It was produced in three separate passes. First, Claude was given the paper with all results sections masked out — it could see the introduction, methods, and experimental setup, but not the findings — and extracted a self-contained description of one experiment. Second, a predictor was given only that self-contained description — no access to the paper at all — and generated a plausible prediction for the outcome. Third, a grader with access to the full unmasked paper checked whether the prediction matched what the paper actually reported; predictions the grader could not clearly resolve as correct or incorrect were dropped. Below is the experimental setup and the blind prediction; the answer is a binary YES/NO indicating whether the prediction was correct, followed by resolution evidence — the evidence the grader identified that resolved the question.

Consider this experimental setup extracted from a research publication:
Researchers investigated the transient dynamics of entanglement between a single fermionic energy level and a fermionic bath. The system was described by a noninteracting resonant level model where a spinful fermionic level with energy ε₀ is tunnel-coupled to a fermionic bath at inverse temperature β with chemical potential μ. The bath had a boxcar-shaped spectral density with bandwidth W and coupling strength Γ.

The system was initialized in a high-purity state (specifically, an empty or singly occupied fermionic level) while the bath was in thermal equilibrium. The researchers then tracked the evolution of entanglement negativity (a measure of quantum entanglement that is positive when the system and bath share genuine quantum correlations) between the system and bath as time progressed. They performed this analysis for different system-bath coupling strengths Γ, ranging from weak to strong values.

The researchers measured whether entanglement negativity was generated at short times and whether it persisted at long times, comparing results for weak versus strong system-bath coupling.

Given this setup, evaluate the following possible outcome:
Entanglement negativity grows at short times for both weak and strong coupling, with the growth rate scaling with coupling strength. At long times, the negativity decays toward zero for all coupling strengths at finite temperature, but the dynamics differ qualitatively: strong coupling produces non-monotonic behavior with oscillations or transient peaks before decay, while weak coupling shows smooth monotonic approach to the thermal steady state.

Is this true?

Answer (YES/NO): NO